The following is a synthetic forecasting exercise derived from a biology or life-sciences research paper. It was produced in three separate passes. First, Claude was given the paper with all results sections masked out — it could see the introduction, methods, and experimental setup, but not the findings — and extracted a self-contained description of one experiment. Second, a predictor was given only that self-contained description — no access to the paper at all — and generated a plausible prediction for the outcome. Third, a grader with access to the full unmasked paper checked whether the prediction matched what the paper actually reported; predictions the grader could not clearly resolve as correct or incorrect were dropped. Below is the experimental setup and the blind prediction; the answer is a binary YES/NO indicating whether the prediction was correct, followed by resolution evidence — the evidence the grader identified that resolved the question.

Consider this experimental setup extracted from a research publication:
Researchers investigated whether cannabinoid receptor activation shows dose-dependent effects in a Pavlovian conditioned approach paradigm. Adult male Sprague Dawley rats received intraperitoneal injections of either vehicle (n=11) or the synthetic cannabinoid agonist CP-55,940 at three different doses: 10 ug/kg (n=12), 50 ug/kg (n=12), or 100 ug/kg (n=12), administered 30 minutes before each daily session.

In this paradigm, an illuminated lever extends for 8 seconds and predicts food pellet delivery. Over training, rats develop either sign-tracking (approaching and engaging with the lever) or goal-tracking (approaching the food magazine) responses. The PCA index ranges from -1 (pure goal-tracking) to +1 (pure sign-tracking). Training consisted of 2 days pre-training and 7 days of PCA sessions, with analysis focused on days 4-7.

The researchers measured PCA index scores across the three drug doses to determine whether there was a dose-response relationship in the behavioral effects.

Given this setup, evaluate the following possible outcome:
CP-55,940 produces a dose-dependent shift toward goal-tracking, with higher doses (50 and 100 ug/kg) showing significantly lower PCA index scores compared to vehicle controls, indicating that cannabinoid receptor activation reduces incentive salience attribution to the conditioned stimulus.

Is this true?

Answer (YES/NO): NO